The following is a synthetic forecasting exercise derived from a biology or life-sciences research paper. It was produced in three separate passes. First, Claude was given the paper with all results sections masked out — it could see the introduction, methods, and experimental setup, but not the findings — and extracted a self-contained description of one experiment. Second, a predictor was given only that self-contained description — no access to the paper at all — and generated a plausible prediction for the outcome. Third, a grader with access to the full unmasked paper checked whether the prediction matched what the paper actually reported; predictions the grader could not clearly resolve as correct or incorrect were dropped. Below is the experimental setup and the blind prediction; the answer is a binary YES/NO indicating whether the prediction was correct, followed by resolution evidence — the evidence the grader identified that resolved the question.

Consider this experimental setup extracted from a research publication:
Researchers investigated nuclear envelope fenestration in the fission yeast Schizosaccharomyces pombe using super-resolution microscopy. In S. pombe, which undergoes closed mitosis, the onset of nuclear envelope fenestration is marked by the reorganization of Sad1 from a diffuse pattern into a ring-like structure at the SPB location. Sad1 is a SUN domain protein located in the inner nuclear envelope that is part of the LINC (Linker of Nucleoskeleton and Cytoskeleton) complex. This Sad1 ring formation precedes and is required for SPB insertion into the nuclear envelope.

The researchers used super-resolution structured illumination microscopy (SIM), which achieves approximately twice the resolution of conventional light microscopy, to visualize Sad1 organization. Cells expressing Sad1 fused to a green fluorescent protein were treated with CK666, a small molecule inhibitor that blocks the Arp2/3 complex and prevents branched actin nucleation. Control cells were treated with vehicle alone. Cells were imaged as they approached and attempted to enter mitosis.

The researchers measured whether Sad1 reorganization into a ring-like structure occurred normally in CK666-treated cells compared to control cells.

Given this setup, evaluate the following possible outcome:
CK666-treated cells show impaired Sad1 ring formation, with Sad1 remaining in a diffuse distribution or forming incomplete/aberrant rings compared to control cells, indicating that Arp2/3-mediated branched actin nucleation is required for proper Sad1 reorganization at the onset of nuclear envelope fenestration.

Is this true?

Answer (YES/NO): YES